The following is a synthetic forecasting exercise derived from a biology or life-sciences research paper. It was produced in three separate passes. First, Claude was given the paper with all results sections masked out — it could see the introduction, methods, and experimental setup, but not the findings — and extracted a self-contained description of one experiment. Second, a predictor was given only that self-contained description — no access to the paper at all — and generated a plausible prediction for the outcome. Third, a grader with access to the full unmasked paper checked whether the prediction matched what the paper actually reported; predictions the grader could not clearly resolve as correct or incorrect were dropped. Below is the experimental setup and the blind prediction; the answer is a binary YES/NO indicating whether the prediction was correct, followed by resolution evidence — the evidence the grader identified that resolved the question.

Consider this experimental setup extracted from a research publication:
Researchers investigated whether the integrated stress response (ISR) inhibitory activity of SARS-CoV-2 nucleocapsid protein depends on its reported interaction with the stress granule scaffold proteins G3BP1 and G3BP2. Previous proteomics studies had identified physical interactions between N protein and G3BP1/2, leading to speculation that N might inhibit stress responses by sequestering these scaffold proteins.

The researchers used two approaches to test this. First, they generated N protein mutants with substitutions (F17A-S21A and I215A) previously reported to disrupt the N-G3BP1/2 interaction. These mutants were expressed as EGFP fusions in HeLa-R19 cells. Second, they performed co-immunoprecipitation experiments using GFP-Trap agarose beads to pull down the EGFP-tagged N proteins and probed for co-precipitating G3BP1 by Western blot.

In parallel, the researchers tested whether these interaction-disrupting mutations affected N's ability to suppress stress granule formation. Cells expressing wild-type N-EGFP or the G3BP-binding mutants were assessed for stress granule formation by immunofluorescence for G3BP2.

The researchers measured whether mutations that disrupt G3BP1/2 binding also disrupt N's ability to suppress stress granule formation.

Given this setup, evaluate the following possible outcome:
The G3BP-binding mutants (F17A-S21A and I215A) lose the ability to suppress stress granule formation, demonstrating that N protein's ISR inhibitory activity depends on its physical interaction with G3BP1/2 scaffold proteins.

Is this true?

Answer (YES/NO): NO